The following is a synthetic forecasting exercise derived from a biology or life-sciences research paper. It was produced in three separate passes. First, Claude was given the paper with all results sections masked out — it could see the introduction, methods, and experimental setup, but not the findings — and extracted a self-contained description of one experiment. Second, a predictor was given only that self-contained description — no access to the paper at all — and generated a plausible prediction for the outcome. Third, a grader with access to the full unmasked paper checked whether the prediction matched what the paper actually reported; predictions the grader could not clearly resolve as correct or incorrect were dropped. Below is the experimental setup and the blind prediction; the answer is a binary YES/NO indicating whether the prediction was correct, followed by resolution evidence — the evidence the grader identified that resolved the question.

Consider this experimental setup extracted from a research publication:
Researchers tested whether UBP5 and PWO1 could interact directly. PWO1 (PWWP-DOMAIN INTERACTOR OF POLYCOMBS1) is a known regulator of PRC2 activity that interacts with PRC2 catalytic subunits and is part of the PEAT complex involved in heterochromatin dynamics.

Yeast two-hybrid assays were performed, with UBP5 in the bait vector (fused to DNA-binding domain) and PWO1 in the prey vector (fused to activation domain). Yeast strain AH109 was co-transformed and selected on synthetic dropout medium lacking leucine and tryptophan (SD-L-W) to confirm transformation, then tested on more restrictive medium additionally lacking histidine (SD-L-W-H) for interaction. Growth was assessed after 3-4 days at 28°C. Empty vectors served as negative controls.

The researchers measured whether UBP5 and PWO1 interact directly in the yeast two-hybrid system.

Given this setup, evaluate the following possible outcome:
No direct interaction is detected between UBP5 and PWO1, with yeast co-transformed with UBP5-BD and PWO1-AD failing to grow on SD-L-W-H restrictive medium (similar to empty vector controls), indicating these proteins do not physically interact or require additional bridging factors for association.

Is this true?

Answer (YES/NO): NO